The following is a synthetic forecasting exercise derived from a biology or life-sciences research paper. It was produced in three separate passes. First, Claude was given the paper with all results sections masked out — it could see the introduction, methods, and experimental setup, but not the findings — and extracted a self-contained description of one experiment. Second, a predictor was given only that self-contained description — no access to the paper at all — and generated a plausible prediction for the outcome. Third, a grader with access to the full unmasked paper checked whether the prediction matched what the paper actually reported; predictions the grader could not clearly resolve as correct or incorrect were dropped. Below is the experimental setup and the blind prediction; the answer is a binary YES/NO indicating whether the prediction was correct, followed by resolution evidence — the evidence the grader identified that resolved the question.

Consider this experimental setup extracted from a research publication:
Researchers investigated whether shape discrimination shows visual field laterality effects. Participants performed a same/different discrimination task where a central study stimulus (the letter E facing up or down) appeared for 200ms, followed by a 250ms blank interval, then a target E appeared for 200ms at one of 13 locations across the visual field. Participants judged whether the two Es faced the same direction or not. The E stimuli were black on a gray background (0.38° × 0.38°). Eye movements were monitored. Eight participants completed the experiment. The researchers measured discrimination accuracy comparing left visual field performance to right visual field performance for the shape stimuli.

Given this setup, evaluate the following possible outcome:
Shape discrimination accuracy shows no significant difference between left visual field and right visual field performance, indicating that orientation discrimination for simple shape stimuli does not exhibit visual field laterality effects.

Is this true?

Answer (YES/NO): YES